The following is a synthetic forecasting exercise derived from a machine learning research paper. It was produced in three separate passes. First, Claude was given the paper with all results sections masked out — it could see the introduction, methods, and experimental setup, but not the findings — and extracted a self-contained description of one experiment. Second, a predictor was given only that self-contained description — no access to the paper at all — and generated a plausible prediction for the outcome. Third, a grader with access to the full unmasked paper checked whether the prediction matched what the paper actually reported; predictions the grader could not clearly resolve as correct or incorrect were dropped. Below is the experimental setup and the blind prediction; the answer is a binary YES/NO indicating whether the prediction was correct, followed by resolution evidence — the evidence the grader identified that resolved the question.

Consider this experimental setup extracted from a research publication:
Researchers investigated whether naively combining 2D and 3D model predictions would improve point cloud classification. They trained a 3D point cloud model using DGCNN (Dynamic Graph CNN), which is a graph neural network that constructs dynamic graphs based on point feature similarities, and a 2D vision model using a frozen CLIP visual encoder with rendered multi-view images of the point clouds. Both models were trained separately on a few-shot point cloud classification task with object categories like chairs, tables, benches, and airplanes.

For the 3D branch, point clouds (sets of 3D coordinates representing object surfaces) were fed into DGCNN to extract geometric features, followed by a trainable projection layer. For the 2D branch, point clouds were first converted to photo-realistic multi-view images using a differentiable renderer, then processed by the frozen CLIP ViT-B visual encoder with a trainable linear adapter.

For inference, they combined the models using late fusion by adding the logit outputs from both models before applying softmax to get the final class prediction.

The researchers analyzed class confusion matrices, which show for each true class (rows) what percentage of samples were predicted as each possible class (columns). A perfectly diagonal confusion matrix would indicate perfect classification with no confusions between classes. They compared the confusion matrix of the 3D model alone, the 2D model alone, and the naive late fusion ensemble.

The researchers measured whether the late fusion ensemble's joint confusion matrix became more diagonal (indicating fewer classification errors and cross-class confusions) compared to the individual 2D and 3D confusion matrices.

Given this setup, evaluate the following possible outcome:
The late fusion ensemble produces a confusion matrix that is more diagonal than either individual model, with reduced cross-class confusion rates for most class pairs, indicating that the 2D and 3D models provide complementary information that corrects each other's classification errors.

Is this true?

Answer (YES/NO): NO